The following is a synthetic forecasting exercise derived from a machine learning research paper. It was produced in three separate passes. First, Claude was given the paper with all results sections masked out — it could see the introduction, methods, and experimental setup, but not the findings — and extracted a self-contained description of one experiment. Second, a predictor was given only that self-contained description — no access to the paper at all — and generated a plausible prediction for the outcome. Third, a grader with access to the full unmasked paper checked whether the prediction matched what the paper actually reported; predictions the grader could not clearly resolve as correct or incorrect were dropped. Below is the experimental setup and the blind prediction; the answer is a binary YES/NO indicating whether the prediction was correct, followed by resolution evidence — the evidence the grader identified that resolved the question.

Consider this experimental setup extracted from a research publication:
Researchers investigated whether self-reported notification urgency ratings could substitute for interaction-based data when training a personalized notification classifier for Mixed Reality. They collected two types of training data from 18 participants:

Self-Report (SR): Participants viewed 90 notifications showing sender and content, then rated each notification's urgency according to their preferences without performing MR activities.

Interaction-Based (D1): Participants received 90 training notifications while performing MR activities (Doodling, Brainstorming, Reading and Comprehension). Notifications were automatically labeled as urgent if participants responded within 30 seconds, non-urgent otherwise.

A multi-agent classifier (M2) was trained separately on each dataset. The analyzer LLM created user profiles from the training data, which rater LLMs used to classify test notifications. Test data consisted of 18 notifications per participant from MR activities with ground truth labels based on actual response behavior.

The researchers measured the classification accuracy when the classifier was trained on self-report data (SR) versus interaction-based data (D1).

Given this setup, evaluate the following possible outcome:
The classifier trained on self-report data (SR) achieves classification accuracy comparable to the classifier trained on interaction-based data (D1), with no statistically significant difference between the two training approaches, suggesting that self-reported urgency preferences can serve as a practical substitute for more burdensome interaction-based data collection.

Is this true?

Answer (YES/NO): YES